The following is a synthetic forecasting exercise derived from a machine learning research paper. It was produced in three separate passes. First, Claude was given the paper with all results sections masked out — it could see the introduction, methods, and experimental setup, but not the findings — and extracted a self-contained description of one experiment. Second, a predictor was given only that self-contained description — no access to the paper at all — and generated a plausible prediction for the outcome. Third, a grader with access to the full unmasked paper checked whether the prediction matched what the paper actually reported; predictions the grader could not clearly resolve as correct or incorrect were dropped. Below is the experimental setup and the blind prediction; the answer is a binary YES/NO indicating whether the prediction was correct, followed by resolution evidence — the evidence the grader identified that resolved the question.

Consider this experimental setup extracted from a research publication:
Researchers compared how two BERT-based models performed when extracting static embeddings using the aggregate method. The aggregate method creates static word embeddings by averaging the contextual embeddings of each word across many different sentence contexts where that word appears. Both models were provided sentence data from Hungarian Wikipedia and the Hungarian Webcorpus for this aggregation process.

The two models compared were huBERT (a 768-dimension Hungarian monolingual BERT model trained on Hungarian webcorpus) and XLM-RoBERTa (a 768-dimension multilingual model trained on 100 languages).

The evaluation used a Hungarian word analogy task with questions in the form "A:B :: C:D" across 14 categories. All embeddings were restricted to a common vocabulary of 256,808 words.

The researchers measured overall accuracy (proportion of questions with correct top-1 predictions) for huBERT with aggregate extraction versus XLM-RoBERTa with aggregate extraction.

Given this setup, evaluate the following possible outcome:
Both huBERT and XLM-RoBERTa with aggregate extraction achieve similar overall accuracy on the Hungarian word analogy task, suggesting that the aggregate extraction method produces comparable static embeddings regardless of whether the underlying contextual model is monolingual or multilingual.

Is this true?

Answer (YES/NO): YES